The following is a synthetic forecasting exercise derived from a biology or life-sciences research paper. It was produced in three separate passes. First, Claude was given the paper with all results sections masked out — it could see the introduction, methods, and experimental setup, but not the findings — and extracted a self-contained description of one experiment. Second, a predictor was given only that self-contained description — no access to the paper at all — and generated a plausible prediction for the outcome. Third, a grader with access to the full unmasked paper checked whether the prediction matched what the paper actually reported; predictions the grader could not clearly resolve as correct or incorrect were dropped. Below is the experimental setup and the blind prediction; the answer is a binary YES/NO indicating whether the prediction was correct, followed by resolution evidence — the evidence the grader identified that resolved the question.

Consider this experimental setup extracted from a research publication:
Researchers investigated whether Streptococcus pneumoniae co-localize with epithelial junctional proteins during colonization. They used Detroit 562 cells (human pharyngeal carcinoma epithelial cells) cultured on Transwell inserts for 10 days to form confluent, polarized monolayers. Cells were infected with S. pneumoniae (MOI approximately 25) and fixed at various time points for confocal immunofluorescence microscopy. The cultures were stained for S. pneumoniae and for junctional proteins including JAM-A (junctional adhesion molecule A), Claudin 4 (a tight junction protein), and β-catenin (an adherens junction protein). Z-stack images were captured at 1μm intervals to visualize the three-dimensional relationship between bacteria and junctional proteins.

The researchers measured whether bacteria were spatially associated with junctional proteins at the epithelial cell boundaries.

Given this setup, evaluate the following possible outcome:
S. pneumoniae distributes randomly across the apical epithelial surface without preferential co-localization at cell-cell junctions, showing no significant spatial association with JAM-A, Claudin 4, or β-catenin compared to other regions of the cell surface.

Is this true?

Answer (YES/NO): NO